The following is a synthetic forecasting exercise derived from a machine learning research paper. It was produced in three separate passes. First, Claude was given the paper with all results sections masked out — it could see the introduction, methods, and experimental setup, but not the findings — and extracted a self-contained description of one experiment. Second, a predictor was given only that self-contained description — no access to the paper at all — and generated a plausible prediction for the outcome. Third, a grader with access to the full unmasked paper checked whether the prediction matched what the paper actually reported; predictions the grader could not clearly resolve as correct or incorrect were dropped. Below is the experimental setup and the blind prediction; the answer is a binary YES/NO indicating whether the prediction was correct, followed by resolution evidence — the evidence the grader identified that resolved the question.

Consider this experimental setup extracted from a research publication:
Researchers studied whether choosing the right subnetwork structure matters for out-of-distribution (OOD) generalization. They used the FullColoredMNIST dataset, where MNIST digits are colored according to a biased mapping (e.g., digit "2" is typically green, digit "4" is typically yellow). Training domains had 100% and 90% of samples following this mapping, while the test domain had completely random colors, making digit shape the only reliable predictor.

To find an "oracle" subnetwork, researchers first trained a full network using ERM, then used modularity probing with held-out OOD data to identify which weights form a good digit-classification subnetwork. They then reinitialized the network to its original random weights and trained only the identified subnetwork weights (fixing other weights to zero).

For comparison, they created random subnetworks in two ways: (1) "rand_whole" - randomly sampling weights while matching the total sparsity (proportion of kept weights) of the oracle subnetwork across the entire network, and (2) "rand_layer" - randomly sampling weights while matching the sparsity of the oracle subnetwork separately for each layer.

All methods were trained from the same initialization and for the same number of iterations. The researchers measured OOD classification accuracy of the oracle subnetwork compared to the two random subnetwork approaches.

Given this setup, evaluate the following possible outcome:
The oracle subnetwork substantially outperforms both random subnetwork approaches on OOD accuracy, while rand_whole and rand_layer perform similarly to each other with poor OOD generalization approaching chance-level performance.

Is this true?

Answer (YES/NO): NO